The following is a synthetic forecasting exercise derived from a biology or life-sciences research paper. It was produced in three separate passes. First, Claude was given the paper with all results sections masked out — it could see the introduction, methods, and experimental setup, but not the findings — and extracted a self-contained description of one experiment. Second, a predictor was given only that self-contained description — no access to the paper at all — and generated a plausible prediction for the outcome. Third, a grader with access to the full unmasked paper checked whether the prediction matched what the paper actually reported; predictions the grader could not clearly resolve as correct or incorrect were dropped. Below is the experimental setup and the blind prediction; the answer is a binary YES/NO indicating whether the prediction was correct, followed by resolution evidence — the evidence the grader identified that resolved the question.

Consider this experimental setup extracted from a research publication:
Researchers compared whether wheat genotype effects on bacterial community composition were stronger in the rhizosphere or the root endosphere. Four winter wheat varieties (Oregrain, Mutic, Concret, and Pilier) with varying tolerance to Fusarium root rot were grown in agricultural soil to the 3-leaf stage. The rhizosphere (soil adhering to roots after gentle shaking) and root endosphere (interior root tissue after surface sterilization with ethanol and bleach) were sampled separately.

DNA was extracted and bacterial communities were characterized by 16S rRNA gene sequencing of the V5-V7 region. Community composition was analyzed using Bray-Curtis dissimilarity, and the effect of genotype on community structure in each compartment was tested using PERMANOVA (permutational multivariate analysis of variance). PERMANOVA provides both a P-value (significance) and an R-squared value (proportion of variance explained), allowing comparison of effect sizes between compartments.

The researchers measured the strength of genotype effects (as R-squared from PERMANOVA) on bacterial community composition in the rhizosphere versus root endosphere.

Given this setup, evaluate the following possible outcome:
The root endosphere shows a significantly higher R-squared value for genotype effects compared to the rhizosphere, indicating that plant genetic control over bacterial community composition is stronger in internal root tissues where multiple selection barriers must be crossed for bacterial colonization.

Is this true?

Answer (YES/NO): NO